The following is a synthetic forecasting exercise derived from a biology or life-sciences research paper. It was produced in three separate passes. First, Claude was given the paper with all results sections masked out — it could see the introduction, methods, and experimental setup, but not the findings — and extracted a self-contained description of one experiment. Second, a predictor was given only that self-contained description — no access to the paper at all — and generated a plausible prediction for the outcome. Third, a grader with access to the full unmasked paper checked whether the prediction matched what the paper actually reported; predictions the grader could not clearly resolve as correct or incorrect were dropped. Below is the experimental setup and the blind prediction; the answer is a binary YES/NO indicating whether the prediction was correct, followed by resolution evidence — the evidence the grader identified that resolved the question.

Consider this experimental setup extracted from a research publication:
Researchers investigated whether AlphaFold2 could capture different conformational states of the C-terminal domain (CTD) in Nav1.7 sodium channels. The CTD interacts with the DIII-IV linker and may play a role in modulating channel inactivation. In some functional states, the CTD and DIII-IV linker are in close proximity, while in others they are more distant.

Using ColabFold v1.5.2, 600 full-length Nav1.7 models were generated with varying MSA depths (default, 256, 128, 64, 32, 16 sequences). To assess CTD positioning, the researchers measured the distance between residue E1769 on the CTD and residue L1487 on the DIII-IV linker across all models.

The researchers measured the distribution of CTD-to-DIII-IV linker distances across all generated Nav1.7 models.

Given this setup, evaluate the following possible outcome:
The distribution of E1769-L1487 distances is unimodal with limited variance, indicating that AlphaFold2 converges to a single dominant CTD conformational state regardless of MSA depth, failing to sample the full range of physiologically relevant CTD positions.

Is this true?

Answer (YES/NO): NO